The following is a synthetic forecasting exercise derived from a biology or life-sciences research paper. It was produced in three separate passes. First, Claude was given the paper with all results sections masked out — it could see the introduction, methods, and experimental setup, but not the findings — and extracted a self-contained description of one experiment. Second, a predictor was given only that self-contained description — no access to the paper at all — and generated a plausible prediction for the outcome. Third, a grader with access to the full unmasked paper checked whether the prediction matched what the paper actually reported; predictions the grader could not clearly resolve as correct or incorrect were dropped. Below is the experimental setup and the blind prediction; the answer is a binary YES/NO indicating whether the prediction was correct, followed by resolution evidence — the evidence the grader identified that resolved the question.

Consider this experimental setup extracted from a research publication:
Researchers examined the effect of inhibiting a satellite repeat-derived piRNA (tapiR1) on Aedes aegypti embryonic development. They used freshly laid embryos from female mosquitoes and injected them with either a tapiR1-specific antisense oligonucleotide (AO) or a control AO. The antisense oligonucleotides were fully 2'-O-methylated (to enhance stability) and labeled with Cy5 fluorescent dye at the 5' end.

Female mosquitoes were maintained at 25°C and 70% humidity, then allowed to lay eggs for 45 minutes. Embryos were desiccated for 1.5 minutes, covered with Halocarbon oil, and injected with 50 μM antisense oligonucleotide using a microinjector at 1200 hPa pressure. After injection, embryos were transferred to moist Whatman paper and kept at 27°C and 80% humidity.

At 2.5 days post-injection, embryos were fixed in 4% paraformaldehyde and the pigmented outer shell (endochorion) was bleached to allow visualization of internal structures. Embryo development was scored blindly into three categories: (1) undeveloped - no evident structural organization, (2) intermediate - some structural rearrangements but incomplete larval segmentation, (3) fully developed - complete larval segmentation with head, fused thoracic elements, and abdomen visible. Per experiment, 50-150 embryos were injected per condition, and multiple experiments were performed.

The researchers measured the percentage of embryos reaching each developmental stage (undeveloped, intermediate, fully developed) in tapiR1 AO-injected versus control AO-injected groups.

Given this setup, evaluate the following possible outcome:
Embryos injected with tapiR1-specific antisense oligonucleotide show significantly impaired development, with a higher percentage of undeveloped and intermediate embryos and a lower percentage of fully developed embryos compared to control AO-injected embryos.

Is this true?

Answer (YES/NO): YES